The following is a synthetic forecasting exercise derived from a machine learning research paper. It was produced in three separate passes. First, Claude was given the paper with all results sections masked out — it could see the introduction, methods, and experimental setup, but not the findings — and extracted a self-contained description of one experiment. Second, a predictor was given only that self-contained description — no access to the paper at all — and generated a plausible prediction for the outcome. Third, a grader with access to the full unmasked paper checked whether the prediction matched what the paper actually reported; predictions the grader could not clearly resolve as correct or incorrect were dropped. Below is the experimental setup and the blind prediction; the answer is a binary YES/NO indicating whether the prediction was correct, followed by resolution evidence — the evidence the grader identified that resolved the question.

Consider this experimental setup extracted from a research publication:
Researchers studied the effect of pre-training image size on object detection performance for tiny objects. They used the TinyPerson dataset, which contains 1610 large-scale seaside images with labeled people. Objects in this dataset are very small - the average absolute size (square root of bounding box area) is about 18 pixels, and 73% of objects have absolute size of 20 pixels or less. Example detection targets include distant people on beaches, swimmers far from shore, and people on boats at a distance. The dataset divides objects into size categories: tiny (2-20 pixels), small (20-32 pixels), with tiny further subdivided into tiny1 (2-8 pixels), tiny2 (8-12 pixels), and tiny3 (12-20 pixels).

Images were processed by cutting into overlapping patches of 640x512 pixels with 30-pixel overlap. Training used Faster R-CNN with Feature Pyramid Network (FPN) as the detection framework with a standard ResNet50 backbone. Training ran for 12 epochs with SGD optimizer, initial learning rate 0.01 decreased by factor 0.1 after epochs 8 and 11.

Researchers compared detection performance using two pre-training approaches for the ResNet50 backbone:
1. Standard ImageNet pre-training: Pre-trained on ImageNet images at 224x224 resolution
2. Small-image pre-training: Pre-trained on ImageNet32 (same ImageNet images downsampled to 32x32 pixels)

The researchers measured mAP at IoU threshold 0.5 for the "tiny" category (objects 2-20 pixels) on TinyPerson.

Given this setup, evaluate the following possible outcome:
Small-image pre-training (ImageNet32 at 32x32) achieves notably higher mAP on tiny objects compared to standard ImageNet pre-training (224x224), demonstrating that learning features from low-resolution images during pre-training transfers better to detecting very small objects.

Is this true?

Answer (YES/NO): NO